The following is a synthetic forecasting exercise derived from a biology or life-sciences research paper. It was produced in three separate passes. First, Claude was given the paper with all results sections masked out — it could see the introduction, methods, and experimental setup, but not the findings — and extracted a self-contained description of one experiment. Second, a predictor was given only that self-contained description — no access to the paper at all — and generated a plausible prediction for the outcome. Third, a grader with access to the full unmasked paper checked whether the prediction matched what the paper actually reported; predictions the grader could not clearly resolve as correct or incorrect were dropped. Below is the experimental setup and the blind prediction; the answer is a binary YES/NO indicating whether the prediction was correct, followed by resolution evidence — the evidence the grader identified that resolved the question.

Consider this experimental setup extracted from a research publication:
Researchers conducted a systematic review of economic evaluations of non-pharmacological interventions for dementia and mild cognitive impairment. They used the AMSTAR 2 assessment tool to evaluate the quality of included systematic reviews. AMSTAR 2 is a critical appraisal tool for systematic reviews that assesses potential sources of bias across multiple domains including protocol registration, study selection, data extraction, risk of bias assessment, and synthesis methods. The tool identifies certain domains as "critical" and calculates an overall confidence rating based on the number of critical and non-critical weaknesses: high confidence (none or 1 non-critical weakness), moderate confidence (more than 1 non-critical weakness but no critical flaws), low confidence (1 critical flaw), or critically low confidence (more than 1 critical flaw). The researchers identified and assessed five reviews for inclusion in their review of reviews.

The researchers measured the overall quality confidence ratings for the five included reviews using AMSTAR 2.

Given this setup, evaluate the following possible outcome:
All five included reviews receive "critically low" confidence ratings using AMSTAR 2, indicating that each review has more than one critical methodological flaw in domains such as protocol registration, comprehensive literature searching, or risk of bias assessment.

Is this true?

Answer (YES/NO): NO